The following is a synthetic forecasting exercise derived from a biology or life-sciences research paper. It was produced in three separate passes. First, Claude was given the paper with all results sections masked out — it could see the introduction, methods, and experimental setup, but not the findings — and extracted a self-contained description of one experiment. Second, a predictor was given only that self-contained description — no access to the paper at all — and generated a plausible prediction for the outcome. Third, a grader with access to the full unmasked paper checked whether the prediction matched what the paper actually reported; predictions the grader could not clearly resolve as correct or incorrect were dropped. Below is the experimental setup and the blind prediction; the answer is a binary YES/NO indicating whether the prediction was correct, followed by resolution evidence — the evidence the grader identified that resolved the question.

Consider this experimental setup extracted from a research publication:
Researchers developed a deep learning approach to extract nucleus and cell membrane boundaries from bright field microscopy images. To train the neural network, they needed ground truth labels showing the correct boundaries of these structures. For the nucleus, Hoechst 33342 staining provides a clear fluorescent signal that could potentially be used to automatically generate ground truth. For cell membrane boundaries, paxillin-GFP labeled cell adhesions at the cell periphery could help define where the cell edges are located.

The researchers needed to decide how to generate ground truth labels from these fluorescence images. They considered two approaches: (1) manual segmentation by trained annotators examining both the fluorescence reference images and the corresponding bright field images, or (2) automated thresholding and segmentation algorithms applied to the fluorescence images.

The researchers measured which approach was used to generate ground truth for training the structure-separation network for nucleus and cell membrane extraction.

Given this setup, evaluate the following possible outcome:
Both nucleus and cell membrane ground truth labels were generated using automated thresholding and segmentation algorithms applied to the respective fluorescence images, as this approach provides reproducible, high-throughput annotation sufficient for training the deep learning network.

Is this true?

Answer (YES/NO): NO